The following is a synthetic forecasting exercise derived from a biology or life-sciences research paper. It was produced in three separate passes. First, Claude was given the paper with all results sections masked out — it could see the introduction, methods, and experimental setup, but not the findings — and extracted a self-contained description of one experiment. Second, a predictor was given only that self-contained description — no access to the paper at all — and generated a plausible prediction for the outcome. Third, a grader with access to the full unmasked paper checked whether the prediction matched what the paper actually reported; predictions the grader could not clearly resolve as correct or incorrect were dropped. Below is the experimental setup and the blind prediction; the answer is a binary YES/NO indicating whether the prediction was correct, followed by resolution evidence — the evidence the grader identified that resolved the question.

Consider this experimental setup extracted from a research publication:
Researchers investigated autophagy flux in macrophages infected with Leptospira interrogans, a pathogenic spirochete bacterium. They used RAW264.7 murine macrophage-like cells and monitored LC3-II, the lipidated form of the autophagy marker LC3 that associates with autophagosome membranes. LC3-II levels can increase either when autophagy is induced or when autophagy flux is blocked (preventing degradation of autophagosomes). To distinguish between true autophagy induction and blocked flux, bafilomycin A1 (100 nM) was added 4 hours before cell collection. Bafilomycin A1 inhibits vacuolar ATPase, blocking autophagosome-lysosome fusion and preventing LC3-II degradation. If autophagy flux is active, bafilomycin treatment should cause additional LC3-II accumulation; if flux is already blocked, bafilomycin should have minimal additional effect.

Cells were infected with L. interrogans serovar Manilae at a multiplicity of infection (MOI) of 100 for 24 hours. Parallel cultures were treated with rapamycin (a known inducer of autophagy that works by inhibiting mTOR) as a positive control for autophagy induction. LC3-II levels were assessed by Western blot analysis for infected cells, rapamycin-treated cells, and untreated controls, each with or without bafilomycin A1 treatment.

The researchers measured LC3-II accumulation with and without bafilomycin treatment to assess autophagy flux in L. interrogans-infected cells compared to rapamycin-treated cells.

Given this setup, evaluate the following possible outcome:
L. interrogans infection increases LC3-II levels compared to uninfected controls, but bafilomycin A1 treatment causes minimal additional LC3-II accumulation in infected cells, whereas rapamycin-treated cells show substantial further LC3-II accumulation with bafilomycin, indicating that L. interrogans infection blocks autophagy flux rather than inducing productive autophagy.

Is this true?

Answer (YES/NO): NO